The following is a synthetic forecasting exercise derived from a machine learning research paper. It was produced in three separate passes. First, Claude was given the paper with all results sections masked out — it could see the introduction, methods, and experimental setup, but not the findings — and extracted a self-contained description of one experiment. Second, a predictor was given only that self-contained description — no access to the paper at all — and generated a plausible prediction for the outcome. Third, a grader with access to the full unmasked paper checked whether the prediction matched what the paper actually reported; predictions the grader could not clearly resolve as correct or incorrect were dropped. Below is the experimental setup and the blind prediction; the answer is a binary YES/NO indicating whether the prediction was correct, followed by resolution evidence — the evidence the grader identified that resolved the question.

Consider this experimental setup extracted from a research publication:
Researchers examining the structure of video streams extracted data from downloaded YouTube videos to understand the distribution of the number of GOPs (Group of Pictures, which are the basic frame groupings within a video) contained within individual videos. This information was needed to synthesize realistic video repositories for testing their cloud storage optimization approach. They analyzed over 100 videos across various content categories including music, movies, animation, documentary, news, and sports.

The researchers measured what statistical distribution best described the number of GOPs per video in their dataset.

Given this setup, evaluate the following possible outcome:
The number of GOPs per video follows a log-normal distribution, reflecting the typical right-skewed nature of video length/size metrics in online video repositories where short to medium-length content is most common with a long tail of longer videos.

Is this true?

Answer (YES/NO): NO